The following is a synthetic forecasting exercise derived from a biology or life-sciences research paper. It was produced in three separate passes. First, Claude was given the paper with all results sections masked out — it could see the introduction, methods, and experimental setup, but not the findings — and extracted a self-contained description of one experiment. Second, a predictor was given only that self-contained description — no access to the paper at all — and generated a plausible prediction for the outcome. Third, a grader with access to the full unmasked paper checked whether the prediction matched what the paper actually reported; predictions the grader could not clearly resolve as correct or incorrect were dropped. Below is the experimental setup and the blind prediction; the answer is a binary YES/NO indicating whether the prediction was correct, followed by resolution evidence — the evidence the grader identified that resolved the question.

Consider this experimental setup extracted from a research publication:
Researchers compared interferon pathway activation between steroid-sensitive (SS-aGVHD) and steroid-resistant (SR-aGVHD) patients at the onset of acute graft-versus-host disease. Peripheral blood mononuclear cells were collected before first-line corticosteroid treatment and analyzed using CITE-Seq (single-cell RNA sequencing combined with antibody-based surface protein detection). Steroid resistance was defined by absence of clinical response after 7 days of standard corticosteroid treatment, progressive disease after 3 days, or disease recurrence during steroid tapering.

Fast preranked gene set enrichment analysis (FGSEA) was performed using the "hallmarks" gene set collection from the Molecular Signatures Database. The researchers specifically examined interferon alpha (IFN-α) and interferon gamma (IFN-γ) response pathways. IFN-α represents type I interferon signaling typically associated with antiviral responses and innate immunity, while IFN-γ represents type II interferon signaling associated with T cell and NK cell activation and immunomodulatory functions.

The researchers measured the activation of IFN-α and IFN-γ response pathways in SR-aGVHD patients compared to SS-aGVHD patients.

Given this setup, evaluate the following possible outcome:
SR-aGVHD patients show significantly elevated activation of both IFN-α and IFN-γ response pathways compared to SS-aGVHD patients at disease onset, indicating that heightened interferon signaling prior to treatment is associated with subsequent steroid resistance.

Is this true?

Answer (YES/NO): NO